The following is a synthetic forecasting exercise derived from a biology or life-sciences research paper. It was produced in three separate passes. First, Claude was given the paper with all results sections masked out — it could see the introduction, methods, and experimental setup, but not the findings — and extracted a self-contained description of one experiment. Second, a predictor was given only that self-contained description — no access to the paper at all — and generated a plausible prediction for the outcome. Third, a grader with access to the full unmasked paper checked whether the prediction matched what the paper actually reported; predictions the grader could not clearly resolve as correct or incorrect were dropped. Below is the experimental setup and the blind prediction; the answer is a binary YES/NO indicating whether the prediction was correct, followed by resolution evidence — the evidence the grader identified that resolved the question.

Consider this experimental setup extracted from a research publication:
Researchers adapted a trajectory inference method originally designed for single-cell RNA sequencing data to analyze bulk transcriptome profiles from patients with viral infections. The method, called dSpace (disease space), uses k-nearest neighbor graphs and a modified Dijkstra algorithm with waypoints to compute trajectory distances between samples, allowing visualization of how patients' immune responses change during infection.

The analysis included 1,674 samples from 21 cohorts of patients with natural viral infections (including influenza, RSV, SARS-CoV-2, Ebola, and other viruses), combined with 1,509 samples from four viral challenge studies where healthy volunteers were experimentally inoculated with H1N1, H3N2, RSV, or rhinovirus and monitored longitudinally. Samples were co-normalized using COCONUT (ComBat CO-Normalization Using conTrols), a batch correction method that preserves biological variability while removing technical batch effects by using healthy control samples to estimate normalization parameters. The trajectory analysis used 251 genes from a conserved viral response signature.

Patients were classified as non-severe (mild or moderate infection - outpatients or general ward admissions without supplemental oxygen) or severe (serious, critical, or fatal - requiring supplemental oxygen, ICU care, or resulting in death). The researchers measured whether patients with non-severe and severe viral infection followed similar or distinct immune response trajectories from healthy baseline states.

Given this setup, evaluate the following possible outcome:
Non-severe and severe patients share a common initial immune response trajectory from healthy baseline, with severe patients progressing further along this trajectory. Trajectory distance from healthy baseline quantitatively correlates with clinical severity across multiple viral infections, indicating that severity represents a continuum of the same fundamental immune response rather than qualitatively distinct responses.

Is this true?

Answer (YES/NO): NO